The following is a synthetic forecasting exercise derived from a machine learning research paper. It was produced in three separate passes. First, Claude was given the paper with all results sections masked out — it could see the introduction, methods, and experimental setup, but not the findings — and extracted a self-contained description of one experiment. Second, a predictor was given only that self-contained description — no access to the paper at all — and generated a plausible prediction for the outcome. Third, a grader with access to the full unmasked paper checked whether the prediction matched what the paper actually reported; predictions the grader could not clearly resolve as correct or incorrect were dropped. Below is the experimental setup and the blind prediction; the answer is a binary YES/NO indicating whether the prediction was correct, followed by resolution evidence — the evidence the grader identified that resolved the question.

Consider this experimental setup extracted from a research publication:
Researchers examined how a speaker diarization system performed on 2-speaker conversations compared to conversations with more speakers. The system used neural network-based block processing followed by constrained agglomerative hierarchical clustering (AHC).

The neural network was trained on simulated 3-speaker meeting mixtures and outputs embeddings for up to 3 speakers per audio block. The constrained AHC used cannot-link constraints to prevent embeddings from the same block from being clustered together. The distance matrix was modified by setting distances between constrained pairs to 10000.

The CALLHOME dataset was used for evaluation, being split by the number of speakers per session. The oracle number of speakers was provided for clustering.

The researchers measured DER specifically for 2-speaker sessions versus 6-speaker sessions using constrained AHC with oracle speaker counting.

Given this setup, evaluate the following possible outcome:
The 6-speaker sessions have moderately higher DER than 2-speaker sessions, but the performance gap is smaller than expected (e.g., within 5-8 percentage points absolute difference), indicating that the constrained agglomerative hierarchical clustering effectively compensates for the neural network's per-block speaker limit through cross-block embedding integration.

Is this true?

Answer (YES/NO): NO